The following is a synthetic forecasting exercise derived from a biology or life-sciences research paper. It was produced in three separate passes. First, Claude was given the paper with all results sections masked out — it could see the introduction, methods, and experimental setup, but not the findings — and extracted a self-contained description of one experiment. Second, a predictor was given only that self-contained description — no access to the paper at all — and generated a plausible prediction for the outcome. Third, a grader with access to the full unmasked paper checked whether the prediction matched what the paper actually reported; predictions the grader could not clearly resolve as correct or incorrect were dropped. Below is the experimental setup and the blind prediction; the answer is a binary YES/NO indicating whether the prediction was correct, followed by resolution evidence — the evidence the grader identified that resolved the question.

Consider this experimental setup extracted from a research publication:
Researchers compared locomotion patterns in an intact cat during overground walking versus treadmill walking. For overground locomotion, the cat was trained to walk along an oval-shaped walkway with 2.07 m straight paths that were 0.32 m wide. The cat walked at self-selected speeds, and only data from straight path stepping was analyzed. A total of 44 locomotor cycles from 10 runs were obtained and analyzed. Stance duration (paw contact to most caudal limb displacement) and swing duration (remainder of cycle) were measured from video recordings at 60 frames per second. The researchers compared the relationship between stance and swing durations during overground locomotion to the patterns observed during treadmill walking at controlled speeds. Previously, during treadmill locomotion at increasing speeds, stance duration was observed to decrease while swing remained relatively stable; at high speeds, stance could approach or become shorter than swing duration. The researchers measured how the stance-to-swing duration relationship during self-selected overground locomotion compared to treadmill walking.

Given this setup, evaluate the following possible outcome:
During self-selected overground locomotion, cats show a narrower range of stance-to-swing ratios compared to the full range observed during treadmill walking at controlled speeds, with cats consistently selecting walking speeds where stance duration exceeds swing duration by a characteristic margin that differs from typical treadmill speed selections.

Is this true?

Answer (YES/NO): NO